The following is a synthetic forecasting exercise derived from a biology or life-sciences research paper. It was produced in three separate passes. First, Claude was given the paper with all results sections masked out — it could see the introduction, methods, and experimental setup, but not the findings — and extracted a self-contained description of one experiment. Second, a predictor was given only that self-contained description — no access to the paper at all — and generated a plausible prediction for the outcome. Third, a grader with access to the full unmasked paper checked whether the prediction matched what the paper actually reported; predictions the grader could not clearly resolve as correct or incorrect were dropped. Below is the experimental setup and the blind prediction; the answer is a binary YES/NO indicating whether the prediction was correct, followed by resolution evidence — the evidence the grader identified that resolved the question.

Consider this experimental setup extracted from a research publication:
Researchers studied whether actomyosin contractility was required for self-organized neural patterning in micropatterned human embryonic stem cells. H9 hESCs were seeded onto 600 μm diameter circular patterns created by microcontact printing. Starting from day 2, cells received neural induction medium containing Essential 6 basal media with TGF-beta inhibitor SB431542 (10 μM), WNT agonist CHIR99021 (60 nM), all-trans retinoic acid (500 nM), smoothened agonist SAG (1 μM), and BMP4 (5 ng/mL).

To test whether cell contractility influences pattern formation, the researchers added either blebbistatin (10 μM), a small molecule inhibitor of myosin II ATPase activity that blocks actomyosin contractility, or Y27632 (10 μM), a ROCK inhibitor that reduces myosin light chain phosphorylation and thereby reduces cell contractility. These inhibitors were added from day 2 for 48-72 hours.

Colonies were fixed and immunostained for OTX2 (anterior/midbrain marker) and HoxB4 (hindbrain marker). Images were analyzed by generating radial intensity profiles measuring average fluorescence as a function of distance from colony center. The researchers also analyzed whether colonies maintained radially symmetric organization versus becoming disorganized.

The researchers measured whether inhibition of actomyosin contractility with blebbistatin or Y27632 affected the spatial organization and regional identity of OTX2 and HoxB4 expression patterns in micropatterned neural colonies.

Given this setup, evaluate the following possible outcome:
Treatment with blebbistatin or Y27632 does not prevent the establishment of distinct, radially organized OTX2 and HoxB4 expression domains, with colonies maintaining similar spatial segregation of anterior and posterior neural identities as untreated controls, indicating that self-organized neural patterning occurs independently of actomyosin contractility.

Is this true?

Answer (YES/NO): YES